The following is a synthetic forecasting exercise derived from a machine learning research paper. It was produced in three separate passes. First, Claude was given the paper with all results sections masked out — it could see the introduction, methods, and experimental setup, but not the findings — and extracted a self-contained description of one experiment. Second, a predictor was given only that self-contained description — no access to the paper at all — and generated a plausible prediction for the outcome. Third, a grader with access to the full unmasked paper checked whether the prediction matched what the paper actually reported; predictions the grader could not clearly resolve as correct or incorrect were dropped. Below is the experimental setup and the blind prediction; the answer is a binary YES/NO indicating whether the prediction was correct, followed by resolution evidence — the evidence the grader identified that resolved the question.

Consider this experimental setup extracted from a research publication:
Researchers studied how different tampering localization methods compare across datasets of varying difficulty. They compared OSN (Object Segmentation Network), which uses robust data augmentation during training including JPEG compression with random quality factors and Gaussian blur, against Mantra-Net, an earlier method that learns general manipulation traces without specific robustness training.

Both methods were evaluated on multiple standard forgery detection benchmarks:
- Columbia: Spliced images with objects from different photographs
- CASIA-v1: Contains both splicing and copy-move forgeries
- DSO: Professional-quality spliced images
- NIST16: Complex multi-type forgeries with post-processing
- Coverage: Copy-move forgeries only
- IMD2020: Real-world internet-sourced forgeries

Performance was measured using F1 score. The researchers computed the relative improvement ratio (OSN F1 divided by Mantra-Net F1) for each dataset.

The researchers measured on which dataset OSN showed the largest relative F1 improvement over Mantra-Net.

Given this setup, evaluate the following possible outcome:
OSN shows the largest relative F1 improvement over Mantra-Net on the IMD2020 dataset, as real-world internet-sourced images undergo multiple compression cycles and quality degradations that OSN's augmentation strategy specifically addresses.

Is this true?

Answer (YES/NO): NO